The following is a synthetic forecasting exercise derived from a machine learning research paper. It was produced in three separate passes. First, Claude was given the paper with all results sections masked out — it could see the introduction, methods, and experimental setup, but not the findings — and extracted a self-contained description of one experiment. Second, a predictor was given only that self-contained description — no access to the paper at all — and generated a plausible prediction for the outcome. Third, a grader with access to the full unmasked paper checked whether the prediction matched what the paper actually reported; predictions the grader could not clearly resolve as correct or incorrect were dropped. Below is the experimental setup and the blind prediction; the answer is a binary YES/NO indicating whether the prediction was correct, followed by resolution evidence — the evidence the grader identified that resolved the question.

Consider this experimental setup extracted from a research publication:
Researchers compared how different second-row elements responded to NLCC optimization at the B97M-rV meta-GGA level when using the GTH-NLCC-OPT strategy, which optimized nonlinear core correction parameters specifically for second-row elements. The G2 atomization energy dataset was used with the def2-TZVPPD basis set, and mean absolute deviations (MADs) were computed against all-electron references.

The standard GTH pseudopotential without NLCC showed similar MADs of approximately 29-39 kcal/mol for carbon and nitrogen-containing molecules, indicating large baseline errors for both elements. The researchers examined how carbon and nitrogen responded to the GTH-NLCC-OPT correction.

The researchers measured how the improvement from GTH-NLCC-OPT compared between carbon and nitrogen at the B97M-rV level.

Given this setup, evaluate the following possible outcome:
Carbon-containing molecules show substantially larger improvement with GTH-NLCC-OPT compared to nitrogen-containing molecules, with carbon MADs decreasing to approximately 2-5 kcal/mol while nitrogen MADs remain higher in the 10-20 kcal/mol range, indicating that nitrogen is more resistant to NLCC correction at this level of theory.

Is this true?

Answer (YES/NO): NO